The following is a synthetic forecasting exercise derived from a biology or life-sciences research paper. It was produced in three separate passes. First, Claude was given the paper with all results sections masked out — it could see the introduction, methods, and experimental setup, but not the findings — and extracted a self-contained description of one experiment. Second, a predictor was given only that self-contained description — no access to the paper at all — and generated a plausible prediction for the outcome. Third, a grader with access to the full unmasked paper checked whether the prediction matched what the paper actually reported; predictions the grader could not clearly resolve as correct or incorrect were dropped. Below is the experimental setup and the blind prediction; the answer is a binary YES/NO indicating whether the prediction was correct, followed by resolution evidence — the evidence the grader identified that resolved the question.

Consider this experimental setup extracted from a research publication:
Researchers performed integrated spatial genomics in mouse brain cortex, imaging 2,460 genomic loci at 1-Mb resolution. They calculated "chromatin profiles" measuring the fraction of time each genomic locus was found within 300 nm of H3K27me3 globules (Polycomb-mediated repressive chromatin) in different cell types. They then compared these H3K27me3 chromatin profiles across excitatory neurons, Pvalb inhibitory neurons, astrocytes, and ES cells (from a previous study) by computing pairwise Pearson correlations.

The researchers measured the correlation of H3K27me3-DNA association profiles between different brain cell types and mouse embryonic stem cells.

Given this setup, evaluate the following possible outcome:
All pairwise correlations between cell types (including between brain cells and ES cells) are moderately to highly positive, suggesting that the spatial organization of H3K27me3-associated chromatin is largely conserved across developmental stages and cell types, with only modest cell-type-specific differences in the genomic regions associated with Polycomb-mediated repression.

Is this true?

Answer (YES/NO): NO